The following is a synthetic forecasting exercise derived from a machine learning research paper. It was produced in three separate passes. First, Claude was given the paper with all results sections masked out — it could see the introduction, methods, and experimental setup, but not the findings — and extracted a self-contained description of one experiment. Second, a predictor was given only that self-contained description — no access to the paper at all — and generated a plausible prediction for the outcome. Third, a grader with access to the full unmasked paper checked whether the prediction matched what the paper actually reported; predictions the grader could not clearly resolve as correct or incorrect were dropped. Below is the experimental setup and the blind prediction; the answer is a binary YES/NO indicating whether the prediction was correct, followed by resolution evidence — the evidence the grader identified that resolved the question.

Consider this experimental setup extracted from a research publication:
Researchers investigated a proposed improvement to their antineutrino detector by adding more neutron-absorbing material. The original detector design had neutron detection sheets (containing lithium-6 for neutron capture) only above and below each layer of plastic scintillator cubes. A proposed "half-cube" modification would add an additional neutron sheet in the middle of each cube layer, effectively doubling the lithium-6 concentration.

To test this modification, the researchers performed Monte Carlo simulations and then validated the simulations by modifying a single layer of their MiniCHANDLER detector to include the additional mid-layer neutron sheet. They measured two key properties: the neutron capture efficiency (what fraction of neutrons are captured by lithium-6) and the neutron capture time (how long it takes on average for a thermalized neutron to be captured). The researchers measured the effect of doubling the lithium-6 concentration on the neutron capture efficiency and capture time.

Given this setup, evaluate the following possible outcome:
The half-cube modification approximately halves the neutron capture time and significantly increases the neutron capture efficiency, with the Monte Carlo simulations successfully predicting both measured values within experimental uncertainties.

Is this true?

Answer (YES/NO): YES